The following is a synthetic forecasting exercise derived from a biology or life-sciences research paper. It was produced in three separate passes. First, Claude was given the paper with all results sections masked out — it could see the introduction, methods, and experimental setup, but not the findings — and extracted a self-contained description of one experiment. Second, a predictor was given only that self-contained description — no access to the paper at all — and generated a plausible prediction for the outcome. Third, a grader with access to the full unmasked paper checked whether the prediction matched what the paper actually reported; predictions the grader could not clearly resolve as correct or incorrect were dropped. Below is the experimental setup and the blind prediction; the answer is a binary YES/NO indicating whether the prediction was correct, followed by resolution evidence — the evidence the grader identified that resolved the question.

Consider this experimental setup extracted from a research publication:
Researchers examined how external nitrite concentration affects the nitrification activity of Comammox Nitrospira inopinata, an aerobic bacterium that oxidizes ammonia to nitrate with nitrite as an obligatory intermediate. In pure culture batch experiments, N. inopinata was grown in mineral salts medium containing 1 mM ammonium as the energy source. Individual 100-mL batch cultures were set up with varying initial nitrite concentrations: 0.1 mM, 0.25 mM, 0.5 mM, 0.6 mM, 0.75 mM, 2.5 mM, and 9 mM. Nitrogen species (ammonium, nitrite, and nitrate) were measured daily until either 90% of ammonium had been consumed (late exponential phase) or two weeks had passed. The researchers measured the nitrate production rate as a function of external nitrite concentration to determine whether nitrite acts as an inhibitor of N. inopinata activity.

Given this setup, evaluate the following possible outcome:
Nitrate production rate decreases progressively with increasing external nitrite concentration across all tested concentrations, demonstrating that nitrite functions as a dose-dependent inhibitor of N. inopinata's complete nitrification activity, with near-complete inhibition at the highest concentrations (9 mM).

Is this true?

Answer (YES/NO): NO